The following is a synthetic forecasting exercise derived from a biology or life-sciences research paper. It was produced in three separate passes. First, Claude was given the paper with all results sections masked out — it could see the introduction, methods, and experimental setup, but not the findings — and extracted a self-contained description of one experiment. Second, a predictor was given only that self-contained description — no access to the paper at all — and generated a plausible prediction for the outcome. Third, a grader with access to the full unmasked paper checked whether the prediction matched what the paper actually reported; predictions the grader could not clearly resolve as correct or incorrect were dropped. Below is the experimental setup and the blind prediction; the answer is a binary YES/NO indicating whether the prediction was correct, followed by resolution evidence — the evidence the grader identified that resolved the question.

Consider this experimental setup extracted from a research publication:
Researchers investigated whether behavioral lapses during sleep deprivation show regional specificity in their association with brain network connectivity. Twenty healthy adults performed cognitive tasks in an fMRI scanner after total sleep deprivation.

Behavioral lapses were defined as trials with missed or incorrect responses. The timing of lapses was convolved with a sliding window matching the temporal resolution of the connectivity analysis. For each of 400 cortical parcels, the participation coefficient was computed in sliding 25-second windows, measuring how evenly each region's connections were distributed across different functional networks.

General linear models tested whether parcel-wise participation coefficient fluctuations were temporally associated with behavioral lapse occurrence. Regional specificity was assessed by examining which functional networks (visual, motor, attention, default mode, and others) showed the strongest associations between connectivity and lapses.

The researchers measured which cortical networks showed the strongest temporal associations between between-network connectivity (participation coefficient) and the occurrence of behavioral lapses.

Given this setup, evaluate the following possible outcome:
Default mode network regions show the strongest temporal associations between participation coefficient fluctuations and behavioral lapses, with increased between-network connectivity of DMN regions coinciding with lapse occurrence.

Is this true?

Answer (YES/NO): YES